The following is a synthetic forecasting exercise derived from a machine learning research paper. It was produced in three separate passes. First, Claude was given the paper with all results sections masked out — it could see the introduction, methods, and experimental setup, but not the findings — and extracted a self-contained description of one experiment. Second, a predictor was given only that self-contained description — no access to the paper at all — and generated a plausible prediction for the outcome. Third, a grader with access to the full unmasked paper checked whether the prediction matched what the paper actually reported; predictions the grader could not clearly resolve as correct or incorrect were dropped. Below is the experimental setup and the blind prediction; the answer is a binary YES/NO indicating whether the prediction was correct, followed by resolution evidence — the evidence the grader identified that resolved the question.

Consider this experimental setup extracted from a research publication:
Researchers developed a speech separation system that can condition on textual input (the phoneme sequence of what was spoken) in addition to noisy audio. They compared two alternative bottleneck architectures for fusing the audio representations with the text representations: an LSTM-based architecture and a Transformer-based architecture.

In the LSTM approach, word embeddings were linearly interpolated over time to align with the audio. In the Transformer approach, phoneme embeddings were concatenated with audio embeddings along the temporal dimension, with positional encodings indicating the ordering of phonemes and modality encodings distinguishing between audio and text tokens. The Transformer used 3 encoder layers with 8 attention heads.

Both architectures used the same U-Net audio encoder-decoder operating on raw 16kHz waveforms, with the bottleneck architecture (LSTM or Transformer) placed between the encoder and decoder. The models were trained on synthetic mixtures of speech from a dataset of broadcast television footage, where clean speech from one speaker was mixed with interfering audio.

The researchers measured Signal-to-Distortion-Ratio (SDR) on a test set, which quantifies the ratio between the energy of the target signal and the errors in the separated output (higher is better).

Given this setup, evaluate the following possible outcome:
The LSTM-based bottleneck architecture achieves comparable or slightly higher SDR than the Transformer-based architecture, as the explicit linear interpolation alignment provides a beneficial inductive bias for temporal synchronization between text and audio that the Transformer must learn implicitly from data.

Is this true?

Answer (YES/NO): NO